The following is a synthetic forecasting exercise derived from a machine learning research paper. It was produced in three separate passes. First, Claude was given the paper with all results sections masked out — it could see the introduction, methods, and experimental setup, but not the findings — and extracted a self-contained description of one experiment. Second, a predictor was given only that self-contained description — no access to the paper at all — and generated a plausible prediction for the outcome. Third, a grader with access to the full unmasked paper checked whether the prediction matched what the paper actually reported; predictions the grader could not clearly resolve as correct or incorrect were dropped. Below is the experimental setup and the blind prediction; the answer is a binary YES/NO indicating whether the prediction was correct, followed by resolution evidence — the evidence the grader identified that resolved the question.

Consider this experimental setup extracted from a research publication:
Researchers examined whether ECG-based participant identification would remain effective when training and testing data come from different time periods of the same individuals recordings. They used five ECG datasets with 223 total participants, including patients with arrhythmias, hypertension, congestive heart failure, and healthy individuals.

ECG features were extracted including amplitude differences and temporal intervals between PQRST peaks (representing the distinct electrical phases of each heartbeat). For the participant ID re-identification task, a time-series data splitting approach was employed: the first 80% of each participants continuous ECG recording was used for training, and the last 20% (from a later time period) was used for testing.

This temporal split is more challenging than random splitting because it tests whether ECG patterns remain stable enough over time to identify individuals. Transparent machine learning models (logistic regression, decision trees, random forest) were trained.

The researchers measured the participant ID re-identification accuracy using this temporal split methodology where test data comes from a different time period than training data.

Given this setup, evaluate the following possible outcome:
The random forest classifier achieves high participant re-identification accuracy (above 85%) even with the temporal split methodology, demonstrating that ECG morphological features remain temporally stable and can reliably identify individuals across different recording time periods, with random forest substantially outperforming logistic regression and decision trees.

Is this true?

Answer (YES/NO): NO